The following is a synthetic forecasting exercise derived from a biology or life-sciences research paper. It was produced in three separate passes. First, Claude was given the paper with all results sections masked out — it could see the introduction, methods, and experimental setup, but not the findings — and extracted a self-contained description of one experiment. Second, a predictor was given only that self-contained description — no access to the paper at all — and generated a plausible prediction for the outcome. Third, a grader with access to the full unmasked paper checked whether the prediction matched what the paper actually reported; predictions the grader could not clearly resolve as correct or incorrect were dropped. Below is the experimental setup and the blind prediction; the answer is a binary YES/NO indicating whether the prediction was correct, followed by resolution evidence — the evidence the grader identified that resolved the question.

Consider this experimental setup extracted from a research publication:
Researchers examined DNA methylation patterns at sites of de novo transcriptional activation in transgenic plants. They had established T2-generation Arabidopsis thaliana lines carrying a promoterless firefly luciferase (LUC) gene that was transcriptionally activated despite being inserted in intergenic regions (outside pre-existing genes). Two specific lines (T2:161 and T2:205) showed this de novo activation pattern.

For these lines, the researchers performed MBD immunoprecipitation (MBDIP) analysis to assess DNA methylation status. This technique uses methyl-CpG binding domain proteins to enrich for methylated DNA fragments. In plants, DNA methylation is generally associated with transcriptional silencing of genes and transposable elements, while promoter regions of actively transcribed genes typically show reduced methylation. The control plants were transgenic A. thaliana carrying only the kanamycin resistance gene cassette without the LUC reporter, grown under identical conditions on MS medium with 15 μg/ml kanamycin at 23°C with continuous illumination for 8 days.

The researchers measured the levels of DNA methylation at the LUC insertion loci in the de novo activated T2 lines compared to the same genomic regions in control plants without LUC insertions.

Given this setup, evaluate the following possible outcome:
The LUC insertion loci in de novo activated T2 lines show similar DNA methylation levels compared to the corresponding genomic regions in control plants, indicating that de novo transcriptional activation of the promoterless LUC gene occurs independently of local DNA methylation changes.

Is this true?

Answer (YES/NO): NO